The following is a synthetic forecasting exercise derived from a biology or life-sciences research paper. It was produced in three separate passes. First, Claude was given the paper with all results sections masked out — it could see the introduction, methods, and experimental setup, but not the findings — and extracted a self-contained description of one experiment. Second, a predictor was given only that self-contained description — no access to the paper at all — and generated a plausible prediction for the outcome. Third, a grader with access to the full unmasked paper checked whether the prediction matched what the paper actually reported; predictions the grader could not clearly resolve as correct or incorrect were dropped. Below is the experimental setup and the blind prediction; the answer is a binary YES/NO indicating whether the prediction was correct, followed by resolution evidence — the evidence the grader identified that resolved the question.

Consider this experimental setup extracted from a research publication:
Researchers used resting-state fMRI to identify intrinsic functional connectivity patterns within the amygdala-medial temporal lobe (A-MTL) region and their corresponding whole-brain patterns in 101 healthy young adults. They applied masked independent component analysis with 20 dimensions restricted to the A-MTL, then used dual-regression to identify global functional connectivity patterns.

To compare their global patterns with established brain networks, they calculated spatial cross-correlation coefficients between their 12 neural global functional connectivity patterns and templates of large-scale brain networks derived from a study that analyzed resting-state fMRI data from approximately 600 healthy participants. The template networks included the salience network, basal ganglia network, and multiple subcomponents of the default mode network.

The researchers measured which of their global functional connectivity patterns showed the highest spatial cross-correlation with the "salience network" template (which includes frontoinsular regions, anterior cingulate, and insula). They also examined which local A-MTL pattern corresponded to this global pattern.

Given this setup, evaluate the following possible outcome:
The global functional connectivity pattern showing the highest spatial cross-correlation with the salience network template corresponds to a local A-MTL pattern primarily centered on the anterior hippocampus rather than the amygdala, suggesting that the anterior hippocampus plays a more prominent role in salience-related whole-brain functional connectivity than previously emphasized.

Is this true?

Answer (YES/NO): NO